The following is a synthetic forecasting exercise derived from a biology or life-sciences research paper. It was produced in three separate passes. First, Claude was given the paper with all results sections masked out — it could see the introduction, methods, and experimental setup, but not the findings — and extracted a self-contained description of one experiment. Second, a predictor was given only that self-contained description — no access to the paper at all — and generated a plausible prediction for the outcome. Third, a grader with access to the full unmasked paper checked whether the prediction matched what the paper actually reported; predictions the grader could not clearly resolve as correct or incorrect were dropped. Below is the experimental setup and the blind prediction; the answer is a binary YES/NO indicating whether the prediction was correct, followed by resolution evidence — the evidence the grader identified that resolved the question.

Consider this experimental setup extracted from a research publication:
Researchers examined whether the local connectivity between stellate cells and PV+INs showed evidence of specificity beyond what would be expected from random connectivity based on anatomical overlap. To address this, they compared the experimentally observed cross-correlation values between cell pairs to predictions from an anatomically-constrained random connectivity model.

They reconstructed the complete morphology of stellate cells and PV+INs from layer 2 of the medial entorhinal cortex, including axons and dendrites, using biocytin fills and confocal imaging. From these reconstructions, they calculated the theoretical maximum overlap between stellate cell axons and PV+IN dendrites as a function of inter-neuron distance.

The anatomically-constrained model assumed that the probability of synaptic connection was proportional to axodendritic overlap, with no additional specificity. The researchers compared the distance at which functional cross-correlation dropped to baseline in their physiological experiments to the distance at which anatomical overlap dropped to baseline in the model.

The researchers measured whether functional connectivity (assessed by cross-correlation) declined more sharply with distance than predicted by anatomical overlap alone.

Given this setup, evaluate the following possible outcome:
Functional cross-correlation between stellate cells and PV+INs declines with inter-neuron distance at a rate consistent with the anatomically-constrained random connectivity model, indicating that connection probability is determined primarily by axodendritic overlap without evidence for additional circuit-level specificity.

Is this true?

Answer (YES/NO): NO